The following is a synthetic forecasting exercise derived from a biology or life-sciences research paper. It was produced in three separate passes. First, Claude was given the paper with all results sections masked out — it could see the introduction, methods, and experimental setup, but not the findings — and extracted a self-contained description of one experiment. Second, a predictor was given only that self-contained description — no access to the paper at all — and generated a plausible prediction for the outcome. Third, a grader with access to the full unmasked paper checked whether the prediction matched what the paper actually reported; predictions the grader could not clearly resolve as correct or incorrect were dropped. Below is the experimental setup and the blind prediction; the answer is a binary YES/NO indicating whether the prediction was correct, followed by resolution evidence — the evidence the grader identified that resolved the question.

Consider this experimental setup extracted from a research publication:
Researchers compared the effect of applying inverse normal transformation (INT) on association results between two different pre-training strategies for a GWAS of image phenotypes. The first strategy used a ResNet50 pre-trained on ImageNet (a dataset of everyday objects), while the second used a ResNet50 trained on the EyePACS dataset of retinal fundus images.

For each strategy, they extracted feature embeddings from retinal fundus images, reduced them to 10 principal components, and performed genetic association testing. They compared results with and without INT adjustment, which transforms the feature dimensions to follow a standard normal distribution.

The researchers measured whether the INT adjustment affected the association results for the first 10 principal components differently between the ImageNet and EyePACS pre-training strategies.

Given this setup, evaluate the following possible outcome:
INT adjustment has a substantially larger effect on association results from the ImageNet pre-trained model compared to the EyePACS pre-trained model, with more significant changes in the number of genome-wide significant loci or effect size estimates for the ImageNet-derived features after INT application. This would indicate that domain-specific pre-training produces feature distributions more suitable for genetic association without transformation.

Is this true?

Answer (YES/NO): NO